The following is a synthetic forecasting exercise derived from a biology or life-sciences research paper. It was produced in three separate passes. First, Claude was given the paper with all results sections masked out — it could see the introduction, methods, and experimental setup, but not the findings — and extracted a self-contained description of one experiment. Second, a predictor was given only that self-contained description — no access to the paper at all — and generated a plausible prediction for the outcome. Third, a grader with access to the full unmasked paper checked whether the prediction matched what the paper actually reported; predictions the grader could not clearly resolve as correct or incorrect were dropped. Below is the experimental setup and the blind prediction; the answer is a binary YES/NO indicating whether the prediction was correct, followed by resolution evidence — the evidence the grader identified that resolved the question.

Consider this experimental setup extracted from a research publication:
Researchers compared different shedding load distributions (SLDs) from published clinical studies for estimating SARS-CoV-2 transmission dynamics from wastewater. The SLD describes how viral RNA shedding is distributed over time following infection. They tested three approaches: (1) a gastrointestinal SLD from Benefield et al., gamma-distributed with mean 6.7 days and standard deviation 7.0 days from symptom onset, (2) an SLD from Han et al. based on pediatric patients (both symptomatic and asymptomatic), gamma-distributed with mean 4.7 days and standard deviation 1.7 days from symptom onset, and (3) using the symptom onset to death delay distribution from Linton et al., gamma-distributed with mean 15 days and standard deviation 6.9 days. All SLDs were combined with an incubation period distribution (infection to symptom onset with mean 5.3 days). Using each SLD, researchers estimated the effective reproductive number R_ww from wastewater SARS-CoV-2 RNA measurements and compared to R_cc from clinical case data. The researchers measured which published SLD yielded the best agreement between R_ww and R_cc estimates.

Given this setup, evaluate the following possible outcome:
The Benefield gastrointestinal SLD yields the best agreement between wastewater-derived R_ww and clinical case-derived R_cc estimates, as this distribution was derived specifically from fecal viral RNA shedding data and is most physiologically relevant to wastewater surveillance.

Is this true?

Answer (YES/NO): NO